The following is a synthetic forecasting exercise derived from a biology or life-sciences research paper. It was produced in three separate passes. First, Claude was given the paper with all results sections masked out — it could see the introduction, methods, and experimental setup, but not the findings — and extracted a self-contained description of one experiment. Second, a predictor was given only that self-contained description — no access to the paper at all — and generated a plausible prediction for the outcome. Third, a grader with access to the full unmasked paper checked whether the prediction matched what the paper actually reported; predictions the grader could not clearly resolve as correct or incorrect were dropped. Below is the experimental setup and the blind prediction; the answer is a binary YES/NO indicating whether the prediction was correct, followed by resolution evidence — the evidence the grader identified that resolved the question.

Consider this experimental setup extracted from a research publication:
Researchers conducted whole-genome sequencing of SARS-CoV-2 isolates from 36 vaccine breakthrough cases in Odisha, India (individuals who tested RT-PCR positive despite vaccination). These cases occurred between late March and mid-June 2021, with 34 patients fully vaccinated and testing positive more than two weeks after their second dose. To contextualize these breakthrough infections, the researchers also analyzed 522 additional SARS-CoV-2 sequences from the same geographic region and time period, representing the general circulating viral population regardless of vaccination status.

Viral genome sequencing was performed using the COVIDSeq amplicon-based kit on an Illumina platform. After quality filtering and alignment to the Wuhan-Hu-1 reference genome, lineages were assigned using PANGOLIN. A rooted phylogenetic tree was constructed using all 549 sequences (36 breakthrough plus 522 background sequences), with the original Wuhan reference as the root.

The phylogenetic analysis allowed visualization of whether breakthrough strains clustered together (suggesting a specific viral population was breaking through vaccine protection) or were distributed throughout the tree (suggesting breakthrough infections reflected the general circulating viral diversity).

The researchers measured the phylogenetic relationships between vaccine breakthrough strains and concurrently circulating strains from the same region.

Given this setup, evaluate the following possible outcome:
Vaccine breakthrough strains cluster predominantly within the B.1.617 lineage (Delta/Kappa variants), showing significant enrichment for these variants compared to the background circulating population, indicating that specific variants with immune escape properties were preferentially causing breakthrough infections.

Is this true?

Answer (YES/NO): NO